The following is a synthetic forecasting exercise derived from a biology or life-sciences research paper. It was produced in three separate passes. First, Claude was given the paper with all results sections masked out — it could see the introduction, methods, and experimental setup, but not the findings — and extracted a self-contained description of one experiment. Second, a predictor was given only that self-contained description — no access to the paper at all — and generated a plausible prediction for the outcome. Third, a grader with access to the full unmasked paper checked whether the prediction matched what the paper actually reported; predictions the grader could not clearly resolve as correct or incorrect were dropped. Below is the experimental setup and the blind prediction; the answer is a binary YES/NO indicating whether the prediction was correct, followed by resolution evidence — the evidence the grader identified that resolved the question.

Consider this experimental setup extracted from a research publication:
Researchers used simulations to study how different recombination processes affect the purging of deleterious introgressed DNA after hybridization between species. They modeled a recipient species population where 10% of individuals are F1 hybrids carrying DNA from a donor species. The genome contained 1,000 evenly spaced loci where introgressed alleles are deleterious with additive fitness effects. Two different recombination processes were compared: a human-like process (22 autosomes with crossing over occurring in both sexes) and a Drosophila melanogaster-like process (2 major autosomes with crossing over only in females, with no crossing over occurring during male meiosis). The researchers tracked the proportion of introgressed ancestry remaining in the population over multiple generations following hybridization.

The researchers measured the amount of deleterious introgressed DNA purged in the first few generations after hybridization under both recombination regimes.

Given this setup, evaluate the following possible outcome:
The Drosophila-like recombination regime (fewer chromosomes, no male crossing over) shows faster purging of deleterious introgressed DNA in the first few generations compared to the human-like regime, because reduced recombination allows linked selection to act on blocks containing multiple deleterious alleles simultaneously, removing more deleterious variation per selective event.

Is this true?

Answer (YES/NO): YES